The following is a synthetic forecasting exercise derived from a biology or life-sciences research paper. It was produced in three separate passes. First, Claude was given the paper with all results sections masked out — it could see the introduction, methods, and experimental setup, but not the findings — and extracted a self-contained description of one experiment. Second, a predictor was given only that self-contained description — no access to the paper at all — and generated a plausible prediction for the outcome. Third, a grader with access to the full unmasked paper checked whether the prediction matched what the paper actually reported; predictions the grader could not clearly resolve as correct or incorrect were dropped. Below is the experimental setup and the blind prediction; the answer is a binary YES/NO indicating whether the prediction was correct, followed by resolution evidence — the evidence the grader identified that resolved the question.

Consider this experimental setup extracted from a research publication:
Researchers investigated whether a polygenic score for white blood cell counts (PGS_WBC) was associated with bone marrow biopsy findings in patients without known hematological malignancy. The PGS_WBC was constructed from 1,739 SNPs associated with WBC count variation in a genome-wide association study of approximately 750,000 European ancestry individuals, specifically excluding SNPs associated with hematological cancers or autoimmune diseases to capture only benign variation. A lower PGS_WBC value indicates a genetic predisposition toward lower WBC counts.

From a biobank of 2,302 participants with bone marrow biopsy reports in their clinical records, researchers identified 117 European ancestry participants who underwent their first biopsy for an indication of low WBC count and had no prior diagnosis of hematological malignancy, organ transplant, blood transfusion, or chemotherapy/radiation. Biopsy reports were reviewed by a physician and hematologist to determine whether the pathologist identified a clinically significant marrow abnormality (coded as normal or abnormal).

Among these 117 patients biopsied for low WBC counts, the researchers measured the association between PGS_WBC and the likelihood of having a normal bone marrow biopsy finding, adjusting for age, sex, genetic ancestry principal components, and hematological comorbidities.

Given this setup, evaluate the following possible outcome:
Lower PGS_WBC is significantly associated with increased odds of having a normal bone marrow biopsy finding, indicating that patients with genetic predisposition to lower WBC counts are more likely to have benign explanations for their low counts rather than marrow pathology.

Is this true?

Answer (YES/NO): YES